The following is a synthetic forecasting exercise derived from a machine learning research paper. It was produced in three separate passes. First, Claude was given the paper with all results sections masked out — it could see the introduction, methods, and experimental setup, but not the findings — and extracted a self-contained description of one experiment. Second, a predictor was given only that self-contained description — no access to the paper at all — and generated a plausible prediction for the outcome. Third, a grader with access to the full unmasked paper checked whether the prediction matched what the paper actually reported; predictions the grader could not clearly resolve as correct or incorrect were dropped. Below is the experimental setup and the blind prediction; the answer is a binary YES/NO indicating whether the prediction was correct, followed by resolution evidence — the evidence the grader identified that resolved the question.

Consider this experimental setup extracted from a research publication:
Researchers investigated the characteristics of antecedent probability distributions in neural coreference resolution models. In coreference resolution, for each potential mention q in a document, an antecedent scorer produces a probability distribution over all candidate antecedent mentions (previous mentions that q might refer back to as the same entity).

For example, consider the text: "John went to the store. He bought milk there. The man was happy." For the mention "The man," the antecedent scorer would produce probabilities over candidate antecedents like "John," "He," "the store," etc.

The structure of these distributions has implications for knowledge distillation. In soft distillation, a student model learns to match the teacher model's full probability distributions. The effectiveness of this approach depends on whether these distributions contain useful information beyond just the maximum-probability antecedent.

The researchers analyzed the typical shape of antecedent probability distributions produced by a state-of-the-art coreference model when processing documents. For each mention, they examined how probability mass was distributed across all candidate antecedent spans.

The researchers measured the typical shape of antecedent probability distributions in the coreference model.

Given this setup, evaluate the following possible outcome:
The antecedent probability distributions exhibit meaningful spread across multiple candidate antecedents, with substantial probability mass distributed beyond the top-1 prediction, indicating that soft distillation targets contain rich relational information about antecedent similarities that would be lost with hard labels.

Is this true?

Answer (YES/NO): NO